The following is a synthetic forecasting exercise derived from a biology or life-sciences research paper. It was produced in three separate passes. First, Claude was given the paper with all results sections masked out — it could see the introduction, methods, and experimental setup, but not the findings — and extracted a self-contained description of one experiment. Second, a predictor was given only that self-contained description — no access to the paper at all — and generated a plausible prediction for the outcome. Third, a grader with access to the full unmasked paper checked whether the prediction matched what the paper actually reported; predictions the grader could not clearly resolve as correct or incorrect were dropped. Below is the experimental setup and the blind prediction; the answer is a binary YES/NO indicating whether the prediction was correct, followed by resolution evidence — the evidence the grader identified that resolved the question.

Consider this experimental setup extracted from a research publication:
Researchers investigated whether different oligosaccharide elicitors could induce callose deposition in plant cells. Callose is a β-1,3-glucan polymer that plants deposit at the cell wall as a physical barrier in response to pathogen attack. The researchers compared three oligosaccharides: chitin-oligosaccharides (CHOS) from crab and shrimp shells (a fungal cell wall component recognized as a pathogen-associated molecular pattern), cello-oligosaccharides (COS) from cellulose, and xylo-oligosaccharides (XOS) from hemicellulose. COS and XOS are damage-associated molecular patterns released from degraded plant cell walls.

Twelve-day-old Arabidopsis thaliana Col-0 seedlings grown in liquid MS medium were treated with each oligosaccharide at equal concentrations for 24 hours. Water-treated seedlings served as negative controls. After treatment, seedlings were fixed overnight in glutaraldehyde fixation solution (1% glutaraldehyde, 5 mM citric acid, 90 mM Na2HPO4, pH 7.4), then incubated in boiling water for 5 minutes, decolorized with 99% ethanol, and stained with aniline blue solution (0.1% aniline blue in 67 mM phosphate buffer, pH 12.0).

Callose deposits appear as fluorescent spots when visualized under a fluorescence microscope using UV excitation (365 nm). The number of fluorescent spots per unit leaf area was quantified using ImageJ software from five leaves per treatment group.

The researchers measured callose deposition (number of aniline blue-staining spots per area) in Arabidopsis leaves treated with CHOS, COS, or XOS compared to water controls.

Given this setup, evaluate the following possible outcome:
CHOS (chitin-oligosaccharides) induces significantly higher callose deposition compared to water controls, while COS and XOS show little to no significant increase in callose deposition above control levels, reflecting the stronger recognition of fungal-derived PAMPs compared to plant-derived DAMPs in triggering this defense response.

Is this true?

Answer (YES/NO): NO